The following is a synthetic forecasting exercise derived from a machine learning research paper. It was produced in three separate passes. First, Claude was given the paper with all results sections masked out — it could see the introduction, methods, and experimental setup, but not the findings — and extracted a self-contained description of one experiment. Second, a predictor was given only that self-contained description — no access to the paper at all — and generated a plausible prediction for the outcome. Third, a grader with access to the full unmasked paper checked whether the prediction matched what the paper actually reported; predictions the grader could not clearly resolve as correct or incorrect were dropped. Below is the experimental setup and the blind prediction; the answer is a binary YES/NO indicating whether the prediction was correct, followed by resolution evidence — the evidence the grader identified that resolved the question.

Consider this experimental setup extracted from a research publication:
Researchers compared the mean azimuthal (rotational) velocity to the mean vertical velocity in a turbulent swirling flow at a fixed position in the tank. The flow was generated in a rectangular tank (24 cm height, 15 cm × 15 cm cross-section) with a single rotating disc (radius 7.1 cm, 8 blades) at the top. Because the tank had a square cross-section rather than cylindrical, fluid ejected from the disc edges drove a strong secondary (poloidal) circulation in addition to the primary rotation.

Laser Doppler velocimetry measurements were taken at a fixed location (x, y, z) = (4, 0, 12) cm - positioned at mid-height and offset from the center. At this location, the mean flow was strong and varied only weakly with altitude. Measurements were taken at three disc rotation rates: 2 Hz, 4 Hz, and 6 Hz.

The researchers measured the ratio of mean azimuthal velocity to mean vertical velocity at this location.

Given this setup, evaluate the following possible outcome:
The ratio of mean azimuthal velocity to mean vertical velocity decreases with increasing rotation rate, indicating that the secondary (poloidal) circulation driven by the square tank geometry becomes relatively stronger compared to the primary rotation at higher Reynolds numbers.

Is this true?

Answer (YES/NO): NO